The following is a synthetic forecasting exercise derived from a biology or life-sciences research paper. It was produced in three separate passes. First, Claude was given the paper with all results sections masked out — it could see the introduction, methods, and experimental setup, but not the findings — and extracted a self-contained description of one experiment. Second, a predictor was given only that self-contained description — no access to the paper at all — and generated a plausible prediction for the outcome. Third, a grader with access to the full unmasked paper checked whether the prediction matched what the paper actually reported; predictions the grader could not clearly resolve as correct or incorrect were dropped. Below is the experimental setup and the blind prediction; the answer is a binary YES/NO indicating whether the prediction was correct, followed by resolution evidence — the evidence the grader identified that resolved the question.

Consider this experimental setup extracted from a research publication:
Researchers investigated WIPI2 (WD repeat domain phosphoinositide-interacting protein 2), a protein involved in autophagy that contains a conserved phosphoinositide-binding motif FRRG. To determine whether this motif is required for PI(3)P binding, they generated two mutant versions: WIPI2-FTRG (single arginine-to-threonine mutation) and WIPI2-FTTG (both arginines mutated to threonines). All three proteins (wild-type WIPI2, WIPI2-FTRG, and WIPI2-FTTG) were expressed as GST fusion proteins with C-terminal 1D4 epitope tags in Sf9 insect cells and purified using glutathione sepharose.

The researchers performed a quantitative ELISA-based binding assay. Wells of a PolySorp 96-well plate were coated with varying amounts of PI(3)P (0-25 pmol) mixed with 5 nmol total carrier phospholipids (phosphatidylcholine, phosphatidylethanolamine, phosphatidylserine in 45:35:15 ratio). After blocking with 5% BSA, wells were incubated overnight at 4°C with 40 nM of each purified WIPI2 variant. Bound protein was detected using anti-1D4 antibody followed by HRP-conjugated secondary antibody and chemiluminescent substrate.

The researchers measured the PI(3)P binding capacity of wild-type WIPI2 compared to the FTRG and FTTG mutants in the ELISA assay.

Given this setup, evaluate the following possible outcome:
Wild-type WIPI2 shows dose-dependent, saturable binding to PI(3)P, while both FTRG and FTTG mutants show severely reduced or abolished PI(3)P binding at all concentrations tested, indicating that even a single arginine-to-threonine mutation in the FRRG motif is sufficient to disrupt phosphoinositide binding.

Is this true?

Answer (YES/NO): YES